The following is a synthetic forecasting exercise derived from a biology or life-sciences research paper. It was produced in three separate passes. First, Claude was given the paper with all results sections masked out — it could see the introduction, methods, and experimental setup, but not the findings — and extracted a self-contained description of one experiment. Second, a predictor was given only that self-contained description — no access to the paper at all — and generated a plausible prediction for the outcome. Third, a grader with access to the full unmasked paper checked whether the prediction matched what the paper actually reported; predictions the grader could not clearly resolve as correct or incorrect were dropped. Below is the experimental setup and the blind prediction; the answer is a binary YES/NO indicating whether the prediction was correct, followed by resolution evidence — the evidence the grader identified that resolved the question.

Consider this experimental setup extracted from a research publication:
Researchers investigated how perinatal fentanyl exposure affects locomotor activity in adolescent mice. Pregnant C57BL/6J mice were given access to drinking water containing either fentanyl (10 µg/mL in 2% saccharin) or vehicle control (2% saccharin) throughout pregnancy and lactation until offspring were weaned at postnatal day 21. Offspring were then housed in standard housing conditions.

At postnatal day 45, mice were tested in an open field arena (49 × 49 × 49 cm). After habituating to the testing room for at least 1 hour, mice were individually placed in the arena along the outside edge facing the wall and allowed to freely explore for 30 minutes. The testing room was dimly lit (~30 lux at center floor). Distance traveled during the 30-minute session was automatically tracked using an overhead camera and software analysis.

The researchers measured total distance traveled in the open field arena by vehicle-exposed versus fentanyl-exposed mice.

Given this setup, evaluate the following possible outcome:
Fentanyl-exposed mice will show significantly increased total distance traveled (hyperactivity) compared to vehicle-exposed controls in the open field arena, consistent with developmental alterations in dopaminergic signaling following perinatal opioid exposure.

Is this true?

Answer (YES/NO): YES